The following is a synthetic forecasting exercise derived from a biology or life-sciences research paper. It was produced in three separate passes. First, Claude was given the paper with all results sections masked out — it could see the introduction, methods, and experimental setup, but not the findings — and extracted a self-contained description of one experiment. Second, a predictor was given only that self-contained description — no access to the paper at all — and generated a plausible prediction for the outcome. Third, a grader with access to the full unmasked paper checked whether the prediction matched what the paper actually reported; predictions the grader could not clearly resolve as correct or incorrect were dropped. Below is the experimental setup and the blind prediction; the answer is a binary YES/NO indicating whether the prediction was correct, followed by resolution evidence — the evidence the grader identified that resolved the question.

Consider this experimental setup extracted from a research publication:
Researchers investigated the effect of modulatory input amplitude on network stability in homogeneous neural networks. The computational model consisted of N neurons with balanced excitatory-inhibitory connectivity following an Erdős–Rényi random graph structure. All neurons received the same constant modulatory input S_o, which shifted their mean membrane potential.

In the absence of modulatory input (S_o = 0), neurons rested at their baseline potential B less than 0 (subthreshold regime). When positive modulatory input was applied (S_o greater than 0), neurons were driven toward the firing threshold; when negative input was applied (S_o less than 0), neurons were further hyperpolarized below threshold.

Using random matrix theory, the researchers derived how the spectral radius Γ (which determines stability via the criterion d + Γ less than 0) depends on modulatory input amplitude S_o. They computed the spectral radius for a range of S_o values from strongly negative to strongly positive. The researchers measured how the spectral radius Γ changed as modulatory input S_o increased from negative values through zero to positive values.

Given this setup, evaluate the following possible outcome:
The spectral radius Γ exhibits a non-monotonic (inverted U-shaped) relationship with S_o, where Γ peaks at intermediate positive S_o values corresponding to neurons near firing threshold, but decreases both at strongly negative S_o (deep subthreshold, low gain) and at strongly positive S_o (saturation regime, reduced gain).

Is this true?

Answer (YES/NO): YES